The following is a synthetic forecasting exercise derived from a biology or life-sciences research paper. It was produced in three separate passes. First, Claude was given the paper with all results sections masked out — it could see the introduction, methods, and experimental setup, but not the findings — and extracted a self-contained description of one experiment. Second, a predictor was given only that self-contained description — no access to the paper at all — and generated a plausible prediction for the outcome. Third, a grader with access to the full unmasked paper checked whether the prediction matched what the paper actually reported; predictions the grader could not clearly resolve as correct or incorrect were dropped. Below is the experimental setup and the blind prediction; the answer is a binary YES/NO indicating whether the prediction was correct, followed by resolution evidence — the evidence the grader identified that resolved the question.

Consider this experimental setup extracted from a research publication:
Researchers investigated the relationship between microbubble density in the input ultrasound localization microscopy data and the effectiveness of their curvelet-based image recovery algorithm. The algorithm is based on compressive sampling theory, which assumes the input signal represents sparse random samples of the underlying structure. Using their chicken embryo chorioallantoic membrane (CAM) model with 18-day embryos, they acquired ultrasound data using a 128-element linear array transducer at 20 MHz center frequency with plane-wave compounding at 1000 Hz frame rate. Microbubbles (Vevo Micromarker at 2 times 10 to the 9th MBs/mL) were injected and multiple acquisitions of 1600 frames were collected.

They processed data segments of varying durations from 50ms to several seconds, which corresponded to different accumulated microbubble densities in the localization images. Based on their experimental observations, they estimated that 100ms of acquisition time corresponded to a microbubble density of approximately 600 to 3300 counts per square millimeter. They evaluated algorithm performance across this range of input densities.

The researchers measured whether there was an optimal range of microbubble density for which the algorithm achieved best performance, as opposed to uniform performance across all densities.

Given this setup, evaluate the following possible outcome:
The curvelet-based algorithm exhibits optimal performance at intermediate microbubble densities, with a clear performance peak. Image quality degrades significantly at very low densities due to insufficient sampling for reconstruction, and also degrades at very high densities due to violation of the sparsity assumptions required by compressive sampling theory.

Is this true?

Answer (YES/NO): YES